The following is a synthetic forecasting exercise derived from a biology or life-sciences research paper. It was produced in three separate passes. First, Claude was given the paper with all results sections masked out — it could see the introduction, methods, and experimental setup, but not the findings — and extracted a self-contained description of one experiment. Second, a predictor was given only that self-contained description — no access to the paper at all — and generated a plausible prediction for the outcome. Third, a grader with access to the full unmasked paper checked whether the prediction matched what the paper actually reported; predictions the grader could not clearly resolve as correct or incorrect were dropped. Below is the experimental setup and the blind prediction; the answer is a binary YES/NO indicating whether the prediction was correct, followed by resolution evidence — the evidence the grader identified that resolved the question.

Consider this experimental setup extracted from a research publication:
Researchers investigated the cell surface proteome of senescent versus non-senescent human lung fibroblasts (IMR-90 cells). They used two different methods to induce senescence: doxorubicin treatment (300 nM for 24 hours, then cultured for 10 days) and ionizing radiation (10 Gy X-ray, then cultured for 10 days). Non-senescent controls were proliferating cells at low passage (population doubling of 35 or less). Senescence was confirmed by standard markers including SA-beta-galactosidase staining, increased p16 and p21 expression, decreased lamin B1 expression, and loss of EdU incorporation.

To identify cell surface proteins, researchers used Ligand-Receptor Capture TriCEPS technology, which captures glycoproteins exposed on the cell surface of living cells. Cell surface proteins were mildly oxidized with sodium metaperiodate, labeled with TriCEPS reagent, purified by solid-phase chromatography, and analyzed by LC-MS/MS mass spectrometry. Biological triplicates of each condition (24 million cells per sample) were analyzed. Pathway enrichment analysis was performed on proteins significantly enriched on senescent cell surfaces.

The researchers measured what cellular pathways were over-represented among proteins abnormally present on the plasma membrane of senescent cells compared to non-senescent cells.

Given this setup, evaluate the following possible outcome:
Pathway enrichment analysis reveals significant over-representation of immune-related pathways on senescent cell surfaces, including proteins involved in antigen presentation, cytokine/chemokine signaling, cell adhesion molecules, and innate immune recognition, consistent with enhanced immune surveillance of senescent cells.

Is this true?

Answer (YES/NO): NO